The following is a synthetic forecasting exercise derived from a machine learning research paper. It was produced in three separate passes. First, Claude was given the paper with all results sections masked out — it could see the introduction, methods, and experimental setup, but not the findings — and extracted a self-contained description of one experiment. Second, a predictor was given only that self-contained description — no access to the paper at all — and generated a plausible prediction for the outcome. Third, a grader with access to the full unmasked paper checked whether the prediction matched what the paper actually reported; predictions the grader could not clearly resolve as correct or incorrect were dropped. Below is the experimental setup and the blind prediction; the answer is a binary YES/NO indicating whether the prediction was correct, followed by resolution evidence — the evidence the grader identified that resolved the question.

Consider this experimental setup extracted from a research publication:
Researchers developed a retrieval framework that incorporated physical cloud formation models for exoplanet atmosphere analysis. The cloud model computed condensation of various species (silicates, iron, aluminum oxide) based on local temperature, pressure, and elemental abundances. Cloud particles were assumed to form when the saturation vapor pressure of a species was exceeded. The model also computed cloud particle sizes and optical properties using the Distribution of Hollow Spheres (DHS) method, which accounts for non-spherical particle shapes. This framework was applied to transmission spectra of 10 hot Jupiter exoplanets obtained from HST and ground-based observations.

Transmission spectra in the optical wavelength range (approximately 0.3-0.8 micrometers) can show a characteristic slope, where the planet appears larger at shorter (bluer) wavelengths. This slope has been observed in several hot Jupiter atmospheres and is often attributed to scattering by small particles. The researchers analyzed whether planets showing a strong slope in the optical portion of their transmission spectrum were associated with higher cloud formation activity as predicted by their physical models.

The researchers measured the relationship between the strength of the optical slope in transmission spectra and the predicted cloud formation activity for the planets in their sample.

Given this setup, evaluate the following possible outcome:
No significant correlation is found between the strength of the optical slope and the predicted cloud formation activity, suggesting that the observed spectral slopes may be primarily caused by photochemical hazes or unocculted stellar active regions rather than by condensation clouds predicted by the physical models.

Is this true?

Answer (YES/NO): NO